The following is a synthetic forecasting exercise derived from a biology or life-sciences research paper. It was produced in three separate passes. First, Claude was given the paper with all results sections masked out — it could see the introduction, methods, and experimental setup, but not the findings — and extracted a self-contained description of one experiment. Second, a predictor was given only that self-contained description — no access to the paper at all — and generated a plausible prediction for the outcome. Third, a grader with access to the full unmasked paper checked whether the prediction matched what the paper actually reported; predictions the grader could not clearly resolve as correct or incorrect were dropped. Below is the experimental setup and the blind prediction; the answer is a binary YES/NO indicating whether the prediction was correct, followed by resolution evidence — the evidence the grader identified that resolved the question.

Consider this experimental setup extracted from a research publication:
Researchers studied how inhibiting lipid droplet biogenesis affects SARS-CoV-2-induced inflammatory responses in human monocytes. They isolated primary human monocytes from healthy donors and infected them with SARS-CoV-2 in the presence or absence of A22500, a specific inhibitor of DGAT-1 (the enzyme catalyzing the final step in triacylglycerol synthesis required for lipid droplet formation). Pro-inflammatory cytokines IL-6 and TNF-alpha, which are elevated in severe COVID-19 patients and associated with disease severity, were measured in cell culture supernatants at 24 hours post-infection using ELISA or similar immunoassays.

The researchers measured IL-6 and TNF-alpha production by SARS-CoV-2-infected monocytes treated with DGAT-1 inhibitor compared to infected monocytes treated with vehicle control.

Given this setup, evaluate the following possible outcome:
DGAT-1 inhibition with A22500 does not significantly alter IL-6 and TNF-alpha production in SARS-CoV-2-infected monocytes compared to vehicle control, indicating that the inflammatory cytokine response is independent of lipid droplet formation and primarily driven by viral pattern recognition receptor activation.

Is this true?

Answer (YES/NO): NO